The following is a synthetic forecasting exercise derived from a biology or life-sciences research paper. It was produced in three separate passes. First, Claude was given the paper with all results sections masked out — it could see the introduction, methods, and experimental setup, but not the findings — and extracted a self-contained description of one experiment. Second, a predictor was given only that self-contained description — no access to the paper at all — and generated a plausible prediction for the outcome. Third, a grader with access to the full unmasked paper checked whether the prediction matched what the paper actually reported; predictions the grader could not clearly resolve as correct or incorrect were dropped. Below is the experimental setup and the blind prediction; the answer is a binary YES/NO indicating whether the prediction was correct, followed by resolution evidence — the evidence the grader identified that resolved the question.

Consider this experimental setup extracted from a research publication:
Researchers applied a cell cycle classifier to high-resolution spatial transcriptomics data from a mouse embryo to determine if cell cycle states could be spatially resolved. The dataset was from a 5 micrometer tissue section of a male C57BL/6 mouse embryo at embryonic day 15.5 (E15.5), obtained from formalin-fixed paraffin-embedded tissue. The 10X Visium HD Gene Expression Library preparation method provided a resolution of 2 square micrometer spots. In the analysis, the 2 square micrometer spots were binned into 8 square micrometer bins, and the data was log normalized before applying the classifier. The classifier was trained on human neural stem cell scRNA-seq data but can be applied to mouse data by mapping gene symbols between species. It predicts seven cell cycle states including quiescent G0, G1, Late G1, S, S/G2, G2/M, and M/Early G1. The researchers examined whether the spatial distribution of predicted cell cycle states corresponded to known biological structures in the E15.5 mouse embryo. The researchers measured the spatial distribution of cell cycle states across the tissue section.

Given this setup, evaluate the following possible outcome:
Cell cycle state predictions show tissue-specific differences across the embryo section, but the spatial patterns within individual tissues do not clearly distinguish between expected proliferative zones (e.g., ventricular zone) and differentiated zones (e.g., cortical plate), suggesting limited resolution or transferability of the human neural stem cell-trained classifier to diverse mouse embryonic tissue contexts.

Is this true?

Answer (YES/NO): NO